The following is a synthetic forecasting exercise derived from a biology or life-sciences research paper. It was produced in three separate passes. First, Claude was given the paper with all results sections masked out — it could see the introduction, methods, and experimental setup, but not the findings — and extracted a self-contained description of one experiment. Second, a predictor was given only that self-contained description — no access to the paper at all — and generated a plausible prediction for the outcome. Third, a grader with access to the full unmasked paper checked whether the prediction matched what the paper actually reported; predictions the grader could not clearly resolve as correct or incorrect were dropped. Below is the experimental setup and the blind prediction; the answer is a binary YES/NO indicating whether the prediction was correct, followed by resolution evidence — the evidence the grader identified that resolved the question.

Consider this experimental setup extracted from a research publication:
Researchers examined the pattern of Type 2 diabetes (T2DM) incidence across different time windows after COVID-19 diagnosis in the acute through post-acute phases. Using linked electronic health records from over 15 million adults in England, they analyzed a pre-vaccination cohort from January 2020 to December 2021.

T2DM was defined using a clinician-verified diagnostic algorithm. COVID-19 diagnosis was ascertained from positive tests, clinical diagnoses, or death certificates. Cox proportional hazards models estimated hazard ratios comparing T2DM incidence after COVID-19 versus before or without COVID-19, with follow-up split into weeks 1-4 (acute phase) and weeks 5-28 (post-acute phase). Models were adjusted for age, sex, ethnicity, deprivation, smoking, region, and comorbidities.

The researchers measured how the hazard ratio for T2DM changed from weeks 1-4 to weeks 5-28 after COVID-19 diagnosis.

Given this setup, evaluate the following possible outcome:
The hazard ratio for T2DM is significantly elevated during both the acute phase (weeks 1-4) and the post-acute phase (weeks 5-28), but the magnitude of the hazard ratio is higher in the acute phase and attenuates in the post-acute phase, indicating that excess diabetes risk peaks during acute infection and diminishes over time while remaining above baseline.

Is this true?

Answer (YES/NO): YES